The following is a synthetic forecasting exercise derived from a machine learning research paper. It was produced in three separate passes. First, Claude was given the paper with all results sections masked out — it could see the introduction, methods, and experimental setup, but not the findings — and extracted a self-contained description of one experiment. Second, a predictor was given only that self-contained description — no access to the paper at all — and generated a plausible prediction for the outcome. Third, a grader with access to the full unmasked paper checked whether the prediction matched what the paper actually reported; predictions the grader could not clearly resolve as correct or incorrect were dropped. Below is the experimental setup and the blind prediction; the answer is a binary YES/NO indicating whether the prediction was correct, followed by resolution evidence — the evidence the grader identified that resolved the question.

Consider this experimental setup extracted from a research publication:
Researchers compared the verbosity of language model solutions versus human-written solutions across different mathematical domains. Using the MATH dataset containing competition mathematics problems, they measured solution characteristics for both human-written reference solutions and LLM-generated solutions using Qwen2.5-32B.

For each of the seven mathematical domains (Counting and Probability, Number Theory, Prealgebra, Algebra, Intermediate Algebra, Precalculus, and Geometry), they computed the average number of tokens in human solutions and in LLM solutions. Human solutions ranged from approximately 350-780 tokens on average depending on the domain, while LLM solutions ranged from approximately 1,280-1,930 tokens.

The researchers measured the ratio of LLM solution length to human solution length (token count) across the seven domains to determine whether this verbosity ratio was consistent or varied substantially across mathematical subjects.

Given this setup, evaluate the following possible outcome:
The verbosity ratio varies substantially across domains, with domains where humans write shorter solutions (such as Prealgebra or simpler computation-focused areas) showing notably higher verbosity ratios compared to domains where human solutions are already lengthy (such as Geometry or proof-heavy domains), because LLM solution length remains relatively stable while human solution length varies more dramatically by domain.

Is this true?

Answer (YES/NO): YES